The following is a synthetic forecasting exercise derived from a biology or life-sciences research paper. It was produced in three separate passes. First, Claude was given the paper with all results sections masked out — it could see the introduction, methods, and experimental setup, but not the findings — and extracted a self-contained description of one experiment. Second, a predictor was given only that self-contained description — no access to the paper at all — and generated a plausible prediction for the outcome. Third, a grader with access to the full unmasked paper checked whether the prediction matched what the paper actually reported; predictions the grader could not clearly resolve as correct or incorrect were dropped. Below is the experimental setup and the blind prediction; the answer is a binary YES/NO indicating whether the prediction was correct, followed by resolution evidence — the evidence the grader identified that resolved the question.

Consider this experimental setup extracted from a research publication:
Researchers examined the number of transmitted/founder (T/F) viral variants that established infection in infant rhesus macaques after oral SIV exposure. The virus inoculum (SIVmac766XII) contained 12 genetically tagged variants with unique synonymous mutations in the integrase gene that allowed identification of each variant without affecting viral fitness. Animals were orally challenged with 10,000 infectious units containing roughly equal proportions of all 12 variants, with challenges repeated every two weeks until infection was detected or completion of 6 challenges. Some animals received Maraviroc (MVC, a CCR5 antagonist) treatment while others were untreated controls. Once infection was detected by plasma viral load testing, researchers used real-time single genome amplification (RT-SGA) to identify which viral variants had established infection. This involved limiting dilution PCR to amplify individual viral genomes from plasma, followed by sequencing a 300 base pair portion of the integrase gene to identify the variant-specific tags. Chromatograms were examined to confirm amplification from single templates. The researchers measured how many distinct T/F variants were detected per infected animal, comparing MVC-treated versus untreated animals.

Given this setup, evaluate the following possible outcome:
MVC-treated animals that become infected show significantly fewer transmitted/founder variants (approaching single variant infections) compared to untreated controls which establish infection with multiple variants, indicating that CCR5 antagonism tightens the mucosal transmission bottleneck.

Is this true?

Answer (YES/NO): NO